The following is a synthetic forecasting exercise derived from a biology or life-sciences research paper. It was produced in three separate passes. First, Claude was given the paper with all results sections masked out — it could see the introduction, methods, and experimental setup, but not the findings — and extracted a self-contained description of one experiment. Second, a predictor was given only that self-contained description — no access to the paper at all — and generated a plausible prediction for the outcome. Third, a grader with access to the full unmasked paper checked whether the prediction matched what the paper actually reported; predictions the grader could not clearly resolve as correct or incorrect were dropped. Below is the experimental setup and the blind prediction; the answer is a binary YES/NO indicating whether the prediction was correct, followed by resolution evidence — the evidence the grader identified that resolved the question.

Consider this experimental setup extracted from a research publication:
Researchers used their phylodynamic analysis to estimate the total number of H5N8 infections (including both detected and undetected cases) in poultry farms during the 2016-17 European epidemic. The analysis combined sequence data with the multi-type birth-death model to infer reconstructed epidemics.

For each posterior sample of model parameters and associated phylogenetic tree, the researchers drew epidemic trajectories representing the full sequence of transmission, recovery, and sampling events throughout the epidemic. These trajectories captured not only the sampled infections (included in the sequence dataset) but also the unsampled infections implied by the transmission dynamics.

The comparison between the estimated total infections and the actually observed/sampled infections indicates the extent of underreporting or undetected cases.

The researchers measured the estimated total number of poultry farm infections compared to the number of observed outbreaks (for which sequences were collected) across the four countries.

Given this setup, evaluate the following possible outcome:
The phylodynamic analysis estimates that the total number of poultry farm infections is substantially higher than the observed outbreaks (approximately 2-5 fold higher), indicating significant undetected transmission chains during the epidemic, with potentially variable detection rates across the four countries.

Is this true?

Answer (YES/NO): NO